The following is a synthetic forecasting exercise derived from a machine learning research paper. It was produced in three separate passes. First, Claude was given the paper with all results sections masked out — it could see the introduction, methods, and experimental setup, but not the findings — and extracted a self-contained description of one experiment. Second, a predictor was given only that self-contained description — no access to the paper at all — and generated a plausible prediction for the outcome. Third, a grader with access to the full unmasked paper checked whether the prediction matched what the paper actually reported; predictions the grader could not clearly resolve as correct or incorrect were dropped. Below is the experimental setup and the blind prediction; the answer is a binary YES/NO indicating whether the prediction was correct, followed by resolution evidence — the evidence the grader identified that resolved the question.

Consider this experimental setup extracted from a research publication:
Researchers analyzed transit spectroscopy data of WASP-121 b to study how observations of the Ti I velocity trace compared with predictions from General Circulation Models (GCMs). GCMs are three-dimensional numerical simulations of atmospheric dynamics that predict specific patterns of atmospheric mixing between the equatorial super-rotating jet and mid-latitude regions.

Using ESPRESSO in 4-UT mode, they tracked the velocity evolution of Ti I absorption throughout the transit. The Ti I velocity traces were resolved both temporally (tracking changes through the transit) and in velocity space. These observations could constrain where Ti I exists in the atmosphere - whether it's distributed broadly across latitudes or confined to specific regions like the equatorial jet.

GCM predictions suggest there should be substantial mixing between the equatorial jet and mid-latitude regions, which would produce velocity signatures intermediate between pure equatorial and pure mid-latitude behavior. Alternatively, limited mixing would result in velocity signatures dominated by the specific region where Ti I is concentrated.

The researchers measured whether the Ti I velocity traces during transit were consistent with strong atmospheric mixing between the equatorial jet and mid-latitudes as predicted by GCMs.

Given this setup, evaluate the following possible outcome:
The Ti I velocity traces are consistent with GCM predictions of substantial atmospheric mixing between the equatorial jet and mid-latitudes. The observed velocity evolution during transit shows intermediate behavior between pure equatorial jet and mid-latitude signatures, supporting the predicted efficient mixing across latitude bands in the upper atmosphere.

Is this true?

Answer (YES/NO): NO